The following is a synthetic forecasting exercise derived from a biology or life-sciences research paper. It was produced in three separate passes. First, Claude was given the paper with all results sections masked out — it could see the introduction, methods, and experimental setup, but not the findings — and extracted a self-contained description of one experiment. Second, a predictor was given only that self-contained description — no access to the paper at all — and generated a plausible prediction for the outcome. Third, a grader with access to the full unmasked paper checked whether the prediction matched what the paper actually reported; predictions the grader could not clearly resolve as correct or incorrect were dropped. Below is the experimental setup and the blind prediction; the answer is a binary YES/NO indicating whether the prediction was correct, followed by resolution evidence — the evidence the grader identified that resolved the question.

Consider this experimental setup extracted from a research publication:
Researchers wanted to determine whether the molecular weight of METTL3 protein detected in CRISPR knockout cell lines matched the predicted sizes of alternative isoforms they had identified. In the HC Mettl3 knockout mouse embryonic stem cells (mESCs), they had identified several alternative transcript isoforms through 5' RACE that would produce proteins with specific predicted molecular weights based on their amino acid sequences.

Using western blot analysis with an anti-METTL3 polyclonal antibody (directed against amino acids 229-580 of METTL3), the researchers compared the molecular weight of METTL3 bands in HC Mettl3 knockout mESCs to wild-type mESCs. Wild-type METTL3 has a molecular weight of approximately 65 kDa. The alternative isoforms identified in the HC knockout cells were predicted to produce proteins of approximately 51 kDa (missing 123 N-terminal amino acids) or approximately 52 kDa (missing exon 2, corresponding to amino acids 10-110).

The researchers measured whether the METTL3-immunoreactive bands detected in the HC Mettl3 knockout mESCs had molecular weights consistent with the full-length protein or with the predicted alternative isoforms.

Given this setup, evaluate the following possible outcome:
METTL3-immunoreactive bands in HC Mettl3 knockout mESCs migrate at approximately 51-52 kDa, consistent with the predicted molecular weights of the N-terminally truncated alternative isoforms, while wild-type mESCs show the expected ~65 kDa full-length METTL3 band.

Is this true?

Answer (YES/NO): NO